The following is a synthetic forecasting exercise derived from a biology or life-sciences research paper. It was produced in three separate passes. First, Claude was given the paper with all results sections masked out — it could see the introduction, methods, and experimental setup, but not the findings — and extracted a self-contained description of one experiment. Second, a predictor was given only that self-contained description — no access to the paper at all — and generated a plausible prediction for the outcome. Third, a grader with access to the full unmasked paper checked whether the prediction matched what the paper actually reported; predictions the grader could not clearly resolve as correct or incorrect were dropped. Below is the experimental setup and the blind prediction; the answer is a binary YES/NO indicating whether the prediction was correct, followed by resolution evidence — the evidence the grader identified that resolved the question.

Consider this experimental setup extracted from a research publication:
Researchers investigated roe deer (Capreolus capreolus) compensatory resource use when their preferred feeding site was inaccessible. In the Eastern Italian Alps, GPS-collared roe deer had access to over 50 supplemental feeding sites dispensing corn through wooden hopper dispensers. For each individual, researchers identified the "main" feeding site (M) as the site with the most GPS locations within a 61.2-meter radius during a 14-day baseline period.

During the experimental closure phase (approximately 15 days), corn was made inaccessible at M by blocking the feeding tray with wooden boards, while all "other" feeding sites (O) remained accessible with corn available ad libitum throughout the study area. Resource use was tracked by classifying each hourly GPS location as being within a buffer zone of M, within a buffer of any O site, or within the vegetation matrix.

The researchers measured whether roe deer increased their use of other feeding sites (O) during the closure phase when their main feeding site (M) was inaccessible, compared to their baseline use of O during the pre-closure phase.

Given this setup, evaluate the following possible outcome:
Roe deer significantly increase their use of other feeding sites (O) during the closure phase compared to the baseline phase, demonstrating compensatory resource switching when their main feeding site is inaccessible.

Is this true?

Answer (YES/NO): YES